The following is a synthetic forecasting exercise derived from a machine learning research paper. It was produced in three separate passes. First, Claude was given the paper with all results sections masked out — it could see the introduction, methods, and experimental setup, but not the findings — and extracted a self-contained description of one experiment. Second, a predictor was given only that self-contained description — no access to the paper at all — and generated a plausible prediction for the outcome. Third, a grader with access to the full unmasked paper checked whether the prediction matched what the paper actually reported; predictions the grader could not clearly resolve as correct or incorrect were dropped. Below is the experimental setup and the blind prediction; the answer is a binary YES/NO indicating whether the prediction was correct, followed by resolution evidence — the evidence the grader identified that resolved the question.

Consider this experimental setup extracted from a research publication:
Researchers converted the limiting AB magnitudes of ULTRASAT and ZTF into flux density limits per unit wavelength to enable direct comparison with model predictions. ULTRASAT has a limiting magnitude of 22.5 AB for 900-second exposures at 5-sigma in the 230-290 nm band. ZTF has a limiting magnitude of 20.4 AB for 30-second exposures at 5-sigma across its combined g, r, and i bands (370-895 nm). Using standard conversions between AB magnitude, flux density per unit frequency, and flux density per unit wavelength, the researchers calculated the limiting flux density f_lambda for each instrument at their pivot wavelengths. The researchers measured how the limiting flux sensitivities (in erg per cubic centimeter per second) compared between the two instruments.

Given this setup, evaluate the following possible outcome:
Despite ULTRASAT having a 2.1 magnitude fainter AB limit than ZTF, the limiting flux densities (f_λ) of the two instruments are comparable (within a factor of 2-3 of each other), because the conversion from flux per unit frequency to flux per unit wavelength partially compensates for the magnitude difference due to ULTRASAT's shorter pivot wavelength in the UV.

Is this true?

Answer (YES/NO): YES